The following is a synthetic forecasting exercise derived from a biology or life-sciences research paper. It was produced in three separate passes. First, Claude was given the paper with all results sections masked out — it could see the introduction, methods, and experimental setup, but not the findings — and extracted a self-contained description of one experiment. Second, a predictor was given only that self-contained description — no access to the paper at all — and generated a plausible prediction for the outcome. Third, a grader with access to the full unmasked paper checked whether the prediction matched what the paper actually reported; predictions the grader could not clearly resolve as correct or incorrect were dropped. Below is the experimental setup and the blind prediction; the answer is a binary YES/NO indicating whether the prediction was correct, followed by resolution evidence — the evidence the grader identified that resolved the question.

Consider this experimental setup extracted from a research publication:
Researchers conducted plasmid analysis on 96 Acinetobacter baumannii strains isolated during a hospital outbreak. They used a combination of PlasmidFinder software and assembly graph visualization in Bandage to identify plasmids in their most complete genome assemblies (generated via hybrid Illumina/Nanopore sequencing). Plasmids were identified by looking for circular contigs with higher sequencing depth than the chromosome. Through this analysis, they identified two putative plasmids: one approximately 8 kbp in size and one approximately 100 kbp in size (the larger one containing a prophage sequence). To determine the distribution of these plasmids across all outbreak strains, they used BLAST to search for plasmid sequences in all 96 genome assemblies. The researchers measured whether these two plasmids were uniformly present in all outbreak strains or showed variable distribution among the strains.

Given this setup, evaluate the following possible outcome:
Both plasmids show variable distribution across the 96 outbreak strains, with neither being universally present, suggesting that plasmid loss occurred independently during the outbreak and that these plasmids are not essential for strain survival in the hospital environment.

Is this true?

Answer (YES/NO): NO